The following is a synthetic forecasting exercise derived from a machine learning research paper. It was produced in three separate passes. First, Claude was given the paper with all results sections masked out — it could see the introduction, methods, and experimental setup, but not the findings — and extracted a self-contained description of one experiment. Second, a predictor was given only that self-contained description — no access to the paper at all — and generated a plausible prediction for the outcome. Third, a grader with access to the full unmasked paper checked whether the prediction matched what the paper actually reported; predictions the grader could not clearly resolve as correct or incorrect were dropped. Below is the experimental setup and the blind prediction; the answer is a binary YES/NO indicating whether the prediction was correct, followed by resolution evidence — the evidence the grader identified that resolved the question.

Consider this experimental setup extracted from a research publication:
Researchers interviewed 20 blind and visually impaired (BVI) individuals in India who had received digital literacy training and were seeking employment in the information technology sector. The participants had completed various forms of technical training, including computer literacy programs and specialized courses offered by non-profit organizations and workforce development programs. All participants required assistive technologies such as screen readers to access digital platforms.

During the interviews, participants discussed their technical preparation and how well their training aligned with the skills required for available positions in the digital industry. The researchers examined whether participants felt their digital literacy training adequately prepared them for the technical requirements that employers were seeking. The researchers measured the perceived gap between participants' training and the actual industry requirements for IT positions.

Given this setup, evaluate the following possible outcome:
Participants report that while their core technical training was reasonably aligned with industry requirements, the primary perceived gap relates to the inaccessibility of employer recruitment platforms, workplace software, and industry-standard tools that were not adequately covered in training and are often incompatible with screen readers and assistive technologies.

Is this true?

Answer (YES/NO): NO